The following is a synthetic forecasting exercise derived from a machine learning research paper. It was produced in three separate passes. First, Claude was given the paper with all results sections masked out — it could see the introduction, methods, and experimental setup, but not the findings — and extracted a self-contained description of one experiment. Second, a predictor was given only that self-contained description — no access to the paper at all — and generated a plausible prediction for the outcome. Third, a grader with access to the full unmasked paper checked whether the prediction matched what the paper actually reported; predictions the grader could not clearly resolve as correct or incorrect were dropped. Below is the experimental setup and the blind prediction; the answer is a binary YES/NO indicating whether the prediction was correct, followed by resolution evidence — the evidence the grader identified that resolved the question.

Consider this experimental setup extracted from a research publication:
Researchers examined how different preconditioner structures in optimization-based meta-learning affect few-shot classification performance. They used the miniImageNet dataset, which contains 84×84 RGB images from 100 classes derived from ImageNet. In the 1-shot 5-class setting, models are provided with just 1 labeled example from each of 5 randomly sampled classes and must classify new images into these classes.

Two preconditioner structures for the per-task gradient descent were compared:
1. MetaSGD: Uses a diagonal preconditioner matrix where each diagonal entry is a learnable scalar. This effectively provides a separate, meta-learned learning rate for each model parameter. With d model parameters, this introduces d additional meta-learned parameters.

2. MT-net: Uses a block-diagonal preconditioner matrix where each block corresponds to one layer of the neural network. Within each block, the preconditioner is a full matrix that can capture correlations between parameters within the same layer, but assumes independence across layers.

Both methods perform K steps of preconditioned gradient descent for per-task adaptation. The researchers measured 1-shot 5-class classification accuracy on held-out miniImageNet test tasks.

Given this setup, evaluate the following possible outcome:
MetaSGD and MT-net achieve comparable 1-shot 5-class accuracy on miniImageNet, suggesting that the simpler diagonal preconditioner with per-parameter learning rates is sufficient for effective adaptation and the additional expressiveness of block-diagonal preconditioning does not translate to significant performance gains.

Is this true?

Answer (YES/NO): NO